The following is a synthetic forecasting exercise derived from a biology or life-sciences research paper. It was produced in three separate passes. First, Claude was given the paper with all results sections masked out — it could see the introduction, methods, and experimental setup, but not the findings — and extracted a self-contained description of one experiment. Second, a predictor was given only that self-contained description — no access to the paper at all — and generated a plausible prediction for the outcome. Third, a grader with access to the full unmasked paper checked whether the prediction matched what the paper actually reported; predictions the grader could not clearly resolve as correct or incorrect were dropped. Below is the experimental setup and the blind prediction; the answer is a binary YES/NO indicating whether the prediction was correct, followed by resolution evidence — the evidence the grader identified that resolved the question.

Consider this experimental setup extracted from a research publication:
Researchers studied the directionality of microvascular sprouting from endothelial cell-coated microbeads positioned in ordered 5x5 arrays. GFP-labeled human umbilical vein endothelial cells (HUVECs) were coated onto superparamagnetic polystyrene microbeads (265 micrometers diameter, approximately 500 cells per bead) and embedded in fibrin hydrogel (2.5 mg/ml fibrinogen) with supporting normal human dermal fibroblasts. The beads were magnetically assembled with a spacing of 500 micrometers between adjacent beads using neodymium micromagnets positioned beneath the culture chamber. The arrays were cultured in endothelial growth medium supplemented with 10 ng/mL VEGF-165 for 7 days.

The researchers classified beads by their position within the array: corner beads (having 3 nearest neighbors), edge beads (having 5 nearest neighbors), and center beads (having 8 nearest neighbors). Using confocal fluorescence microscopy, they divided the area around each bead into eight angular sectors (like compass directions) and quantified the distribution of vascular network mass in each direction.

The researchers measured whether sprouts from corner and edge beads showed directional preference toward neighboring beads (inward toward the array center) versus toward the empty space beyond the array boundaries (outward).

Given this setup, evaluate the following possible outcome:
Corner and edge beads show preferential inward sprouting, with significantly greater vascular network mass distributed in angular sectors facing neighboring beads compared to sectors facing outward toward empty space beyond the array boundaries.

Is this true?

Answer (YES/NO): NO